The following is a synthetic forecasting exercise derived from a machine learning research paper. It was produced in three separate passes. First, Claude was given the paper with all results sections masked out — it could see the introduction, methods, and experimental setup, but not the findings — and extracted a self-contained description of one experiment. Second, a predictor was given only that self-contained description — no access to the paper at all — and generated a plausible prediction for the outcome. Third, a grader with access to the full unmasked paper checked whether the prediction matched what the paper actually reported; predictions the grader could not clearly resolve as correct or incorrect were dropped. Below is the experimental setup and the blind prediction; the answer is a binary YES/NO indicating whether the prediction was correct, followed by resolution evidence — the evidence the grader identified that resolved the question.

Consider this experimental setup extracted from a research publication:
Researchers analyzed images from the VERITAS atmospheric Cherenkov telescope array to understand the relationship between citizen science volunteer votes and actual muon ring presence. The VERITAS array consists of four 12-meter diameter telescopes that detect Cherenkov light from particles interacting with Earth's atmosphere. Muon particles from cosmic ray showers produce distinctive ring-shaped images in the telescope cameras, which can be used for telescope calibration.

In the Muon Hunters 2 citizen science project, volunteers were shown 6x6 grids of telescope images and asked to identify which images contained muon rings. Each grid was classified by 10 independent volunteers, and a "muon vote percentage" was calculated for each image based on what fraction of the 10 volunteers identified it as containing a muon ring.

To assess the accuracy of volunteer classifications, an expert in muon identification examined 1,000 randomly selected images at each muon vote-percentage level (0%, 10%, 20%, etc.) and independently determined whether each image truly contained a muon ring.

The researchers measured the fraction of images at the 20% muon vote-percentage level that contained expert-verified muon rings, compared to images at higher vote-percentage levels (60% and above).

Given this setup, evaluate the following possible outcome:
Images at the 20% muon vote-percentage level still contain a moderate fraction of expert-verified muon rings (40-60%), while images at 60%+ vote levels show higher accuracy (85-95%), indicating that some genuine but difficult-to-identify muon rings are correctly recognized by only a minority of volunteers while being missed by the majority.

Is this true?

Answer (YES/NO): NO